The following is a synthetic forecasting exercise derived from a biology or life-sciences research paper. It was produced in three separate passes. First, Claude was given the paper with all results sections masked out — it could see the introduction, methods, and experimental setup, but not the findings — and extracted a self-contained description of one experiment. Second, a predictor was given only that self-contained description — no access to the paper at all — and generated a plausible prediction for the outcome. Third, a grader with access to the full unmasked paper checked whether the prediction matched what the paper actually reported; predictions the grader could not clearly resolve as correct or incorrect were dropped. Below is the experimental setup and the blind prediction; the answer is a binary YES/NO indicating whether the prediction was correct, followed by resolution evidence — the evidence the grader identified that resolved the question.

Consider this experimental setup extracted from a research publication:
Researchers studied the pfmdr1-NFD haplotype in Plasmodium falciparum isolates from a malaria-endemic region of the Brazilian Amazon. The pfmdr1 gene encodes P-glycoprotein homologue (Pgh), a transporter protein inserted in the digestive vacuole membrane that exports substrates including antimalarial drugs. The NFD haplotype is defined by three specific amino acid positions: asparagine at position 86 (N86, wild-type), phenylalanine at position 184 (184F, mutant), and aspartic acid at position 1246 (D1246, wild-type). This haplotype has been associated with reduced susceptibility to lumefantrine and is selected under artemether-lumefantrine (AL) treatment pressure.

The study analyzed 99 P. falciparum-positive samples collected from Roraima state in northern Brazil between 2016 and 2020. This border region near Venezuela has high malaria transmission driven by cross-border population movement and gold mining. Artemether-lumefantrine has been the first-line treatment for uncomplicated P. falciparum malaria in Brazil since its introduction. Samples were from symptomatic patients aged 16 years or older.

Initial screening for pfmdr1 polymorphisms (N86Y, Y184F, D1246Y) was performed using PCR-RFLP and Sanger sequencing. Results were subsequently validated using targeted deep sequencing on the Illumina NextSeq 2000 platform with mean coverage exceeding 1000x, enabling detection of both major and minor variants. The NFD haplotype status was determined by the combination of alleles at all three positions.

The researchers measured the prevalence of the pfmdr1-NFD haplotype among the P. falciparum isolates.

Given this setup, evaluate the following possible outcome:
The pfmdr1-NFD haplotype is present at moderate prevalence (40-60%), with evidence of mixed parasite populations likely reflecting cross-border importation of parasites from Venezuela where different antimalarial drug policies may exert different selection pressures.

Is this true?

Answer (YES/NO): NO